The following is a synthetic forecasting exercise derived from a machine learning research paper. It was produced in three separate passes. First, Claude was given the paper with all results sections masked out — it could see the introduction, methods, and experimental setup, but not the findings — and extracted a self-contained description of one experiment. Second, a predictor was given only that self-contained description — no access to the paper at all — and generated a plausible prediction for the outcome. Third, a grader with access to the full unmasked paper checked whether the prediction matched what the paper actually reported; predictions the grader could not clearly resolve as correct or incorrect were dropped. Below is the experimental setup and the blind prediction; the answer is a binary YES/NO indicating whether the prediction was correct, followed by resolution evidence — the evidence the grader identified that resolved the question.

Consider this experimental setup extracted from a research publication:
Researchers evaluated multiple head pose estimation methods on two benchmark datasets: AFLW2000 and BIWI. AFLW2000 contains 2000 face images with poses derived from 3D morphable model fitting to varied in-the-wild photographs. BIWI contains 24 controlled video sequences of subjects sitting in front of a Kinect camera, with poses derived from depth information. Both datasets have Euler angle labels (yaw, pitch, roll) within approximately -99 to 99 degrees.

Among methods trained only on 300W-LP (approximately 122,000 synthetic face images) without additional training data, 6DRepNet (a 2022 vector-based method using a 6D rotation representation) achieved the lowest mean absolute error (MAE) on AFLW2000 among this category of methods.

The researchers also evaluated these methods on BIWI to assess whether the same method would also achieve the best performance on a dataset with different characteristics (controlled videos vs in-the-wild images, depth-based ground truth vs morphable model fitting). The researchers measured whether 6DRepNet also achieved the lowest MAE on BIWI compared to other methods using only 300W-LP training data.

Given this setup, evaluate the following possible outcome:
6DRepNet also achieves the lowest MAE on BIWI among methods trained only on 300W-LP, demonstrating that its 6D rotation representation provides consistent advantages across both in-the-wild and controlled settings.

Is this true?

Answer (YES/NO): YES